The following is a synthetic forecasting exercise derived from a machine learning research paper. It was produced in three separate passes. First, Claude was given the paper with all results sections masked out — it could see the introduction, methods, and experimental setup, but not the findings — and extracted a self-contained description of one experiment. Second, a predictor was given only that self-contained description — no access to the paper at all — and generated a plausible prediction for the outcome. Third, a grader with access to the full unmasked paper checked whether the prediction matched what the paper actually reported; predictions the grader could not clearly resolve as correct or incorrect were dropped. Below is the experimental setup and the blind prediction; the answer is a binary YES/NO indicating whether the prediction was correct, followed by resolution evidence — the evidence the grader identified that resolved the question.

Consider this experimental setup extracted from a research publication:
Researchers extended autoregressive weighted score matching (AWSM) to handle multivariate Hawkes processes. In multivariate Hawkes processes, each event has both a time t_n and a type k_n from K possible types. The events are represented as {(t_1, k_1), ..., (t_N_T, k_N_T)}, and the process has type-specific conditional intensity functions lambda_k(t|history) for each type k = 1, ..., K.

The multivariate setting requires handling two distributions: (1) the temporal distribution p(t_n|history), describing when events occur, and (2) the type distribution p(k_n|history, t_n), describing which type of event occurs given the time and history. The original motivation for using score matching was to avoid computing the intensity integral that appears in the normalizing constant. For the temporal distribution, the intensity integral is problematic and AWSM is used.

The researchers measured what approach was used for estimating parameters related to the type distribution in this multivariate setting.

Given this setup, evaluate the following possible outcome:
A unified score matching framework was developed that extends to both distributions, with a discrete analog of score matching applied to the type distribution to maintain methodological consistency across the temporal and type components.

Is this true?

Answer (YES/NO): NO